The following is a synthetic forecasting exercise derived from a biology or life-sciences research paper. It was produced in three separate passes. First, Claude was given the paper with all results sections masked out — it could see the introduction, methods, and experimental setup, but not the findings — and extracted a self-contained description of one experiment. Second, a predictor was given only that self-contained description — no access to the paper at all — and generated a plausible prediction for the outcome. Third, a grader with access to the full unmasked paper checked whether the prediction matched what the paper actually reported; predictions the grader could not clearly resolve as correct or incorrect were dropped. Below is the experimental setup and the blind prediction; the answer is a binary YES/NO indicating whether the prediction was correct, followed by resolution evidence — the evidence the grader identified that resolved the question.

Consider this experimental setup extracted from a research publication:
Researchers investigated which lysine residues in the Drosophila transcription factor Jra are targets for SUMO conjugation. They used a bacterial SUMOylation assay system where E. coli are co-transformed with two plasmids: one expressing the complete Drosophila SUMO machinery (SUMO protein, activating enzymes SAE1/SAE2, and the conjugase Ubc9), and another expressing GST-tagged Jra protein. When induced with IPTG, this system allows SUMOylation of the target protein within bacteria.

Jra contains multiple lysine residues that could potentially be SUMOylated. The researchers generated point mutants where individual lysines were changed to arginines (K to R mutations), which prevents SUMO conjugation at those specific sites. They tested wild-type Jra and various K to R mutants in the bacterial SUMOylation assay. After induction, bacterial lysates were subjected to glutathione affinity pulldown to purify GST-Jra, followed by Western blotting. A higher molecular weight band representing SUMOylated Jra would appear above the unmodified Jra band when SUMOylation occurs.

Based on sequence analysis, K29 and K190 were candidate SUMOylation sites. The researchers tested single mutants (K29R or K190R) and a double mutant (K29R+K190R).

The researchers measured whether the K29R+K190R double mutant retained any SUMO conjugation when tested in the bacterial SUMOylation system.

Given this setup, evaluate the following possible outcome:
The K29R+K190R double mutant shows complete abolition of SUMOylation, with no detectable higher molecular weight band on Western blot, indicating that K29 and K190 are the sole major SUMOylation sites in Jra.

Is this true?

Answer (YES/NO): YES